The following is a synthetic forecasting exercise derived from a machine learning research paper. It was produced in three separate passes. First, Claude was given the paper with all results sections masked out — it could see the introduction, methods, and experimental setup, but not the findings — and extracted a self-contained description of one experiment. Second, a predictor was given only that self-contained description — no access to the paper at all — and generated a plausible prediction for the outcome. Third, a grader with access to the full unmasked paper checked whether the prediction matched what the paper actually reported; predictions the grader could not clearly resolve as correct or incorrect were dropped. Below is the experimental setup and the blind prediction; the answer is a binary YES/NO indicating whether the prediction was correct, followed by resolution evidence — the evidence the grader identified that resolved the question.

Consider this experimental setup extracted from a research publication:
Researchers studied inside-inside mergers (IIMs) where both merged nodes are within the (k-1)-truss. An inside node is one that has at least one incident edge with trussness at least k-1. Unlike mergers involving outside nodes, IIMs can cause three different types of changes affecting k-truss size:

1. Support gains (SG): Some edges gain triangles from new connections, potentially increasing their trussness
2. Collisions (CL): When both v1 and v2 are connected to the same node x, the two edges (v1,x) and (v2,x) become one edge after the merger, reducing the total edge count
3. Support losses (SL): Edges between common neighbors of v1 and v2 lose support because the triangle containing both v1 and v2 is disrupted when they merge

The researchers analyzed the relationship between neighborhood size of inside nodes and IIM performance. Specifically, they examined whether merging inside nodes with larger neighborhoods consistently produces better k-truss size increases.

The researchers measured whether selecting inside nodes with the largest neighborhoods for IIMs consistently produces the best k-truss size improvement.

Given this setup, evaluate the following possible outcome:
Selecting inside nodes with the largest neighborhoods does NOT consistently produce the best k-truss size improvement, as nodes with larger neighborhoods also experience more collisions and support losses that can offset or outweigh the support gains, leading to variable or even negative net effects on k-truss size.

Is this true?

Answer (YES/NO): YES